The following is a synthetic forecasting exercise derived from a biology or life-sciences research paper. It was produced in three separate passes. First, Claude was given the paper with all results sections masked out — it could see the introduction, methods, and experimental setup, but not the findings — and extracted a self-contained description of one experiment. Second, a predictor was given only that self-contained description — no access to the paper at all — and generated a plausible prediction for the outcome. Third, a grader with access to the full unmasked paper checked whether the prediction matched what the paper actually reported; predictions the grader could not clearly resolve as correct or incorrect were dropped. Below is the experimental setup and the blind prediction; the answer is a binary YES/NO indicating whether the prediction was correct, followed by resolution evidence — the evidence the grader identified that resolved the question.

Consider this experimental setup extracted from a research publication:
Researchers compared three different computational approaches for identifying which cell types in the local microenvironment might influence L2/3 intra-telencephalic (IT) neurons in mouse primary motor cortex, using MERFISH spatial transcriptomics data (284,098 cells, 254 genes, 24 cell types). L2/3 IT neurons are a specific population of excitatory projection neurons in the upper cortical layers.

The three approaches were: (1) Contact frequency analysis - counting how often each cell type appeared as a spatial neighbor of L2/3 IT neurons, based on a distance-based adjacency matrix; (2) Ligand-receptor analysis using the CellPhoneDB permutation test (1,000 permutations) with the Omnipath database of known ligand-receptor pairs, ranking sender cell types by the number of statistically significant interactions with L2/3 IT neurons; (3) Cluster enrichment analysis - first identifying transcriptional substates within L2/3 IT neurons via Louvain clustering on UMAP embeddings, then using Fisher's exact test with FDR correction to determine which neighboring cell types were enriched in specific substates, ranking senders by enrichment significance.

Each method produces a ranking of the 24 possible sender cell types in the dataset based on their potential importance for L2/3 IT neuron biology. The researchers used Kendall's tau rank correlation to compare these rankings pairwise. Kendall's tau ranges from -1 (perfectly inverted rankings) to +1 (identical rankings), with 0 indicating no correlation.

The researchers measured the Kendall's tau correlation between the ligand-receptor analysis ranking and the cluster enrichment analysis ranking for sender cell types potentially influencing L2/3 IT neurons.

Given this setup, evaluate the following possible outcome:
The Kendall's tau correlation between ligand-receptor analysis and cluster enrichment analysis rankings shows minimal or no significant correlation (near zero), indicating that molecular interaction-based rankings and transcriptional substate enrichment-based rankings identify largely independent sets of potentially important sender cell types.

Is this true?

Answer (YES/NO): YES